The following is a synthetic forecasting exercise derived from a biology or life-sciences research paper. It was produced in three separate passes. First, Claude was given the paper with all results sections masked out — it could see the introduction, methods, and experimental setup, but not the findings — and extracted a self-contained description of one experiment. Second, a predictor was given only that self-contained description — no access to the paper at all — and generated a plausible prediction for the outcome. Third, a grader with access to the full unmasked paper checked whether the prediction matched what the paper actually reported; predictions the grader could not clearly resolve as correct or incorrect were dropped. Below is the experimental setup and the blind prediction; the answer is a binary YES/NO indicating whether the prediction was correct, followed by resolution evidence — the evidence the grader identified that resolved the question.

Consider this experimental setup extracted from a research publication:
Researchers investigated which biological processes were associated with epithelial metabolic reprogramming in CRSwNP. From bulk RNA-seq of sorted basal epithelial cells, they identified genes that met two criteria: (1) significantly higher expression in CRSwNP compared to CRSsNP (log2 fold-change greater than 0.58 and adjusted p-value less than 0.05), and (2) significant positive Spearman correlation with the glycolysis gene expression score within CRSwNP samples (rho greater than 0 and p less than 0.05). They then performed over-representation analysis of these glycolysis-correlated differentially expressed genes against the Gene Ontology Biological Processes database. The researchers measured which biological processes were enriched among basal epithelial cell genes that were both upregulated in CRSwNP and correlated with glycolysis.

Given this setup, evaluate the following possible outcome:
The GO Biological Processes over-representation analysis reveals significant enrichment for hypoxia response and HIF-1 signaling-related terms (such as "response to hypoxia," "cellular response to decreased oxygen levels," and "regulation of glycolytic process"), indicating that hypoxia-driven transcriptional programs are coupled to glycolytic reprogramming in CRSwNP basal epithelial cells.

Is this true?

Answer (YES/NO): NO